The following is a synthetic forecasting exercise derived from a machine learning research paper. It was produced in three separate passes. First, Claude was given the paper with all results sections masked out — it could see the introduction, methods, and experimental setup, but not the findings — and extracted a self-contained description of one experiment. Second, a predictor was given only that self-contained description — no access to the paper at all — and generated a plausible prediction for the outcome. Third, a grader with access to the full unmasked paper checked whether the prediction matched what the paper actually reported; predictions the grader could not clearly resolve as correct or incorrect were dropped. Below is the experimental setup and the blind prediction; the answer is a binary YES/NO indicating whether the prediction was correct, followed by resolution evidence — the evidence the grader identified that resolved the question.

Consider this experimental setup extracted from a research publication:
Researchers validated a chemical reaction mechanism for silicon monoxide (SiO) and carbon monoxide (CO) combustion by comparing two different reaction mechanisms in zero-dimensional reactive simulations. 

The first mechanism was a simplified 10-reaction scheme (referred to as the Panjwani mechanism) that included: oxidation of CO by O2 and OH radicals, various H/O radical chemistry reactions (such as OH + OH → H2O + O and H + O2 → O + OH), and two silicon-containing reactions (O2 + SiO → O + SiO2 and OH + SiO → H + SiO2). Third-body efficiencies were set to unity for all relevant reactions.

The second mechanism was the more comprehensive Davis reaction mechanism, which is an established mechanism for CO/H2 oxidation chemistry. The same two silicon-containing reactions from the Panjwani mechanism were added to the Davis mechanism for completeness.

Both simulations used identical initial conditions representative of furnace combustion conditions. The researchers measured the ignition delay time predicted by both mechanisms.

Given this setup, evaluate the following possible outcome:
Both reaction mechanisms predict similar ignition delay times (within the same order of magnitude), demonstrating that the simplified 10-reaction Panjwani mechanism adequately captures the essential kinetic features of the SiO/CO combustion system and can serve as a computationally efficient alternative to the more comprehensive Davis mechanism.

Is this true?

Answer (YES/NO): YES